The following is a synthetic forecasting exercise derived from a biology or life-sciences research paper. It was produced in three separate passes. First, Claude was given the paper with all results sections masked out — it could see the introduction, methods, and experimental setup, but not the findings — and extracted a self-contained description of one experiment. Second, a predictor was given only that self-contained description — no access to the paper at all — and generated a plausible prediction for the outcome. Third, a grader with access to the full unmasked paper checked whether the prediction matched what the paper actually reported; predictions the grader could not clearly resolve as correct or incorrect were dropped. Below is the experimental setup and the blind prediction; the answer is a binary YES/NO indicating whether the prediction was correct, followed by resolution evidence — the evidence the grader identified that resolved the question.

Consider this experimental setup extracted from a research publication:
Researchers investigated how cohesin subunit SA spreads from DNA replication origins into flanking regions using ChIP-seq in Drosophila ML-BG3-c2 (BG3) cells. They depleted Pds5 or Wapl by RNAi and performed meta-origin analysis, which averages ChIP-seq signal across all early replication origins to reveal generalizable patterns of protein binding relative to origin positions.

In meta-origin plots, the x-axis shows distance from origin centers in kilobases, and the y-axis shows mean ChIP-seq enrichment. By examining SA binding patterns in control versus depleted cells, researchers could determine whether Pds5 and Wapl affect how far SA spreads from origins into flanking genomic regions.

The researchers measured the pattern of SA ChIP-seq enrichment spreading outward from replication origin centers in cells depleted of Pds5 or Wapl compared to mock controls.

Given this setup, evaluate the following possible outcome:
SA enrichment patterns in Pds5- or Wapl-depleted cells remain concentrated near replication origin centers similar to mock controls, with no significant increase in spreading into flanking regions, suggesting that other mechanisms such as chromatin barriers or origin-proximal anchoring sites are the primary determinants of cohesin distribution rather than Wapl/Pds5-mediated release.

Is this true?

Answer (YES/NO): NO